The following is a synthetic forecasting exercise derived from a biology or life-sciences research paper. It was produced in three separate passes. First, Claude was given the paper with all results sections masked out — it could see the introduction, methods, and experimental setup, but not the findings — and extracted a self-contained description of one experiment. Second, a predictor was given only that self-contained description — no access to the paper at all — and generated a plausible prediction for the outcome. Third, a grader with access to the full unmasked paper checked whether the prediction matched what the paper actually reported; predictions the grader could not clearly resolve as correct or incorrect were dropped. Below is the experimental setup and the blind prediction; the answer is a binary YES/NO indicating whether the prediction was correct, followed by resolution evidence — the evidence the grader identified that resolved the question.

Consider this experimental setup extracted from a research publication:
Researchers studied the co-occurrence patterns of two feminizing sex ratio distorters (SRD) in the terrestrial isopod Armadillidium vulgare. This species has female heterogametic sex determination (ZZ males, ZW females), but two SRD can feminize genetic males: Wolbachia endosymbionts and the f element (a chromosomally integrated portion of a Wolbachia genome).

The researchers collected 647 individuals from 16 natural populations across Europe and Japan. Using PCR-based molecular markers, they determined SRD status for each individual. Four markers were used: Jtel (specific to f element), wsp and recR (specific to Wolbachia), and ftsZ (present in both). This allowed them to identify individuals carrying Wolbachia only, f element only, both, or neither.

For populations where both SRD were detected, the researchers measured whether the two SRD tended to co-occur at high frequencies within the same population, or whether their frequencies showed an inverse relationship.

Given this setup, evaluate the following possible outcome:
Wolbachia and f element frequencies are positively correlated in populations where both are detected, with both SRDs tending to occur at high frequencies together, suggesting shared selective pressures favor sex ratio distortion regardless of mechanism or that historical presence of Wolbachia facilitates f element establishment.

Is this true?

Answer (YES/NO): NO